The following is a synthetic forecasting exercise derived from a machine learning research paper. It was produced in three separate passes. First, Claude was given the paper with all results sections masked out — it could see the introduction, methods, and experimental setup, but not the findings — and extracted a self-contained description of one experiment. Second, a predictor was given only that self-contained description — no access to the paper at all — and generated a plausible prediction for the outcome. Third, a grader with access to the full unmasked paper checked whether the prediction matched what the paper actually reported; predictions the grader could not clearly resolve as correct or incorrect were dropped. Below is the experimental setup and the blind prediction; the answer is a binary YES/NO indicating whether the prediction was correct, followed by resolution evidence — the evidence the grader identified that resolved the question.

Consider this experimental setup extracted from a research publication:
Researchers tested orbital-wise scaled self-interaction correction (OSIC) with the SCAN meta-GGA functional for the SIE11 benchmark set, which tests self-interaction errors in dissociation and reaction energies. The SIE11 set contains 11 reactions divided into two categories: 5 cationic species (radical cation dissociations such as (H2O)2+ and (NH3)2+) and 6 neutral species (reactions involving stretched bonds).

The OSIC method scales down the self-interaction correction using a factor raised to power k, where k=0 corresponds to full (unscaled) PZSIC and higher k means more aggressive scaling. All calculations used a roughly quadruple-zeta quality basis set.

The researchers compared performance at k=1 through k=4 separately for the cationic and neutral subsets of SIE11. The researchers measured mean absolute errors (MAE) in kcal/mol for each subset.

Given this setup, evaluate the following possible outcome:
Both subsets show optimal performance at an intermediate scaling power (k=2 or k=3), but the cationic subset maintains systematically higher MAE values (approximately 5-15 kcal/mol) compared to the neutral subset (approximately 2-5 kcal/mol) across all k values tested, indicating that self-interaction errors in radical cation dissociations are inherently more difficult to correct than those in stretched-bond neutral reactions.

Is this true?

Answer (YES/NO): NO